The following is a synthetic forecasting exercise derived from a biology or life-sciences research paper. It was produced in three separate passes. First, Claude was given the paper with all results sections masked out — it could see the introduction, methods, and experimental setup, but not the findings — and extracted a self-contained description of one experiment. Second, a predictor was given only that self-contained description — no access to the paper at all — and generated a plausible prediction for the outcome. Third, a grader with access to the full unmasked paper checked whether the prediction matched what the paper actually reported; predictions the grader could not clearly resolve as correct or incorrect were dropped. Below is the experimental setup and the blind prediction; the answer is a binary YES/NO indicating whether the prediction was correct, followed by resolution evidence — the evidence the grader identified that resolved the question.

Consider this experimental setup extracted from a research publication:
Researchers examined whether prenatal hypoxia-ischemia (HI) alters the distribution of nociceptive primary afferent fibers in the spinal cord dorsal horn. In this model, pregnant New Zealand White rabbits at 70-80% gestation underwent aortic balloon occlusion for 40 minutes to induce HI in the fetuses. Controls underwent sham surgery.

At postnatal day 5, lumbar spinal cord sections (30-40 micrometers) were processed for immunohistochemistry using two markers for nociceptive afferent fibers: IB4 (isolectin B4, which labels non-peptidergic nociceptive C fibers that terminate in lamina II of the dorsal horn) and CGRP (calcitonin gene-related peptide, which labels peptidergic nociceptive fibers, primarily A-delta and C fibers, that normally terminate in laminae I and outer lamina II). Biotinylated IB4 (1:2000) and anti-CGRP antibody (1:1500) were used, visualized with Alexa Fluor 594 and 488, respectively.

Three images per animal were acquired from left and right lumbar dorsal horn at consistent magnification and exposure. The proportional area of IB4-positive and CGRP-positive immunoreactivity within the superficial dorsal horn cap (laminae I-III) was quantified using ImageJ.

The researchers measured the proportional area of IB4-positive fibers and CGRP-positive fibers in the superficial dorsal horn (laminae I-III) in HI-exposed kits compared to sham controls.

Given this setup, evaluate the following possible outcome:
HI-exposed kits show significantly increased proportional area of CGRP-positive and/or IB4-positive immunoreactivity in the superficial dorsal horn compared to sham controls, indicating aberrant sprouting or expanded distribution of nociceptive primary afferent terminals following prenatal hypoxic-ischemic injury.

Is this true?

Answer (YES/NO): YES